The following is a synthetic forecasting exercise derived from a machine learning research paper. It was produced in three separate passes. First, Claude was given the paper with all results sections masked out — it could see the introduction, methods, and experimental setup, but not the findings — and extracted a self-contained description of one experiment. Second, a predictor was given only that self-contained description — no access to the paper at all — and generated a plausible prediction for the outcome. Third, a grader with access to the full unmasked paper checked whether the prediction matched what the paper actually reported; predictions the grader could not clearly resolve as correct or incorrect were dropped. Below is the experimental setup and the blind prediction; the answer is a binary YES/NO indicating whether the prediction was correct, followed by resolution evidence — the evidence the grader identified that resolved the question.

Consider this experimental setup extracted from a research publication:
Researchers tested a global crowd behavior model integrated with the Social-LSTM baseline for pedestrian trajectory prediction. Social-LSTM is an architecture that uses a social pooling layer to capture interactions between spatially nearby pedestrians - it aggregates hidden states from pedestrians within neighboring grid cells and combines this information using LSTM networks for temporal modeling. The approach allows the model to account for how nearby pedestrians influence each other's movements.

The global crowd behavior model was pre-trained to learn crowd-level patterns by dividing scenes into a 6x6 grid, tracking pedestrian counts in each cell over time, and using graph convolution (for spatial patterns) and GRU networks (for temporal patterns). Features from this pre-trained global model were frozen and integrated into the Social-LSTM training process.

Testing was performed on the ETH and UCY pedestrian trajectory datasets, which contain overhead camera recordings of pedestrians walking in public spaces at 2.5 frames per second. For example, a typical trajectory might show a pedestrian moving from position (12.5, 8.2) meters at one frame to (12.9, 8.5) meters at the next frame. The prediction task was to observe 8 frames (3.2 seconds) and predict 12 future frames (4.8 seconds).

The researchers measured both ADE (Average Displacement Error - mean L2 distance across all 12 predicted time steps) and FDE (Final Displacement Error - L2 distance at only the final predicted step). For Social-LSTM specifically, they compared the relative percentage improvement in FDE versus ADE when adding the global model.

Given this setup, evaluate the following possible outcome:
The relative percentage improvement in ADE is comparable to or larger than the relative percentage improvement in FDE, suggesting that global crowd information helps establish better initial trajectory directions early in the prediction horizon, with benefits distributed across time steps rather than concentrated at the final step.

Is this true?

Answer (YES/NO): NO